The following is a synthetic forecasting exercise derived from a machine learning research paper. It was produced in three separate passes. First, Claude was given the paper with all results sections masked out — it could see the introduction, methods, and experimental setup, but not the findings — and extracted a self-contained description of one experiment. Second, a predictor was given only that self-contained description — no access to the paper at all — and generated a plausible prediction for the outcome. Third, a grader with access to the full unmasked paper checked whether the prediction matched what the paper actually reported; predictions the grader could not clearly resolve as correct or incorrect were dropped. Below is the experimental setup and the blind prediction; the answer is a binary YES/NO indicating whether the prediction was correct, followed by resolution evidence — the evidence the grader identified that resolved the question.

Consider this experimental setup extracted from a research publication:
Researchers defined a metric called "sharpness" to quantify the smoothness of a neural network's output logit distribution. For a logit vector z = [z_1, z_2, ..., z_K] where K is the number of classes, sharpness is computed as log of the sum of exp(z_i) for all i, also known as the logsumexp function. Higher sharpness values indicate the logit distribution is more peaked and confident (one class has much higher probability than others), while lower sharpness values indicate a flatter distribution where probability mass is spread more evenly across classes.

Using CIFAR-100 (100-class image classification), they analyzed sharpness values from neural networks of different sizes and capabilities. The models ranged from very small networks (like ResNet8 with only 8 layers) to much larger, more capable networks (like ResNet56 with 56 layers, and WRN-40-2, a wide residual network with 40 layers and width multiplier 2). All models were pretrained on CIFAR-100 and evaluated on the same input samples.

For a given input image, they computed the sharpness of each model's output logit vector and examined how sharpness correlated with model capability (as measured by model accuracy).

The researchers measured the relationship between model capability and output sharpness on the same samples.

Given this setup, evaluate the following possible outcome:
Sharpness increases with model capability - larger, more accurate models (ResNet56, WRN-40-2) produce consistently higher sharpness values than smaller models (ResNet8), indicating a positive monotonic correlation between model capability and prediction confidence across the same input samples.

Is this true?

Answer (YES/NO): YES